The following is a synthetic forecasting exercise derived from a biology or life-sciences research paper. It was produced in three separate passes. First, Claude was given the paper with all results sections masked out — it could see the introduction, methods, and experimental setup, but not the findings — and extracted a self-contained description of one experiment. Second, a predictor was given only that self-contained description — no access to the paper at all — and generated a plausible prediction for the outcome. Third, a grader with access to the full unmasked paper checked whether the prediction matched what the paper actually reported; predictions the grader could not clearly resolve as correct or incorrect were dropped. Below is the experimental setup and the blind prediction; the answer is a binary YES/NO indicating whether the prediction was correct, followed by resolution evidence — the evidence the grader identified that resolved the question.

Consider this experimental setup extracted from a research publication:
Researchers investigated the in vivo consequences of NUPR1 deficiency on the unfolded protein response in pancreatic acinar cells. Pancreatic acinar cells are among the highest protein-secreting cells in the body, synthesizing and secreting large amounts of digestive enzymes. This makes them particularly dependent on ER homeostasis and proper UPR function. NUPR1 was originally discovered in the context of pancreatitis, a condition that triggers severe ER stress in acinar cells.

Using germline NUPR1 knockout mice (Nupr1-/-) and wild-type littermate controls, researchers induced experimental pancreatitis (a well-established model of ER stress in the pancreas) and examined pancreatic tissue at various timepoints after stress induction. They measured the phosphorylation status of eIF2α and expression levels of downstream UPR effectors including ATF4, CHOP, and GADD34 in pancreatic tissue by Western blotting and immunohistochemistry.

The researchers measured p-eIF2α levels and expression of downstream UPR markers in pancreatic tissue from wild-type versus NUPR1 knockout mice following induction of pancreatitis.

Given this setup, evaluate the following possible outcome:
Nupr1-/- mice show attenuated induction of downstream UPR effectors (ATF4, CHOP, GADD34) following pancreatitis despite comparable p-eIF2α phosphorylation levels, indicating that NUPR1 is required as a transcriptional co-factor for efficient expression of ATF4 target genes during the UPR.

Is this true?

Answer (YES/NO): NO